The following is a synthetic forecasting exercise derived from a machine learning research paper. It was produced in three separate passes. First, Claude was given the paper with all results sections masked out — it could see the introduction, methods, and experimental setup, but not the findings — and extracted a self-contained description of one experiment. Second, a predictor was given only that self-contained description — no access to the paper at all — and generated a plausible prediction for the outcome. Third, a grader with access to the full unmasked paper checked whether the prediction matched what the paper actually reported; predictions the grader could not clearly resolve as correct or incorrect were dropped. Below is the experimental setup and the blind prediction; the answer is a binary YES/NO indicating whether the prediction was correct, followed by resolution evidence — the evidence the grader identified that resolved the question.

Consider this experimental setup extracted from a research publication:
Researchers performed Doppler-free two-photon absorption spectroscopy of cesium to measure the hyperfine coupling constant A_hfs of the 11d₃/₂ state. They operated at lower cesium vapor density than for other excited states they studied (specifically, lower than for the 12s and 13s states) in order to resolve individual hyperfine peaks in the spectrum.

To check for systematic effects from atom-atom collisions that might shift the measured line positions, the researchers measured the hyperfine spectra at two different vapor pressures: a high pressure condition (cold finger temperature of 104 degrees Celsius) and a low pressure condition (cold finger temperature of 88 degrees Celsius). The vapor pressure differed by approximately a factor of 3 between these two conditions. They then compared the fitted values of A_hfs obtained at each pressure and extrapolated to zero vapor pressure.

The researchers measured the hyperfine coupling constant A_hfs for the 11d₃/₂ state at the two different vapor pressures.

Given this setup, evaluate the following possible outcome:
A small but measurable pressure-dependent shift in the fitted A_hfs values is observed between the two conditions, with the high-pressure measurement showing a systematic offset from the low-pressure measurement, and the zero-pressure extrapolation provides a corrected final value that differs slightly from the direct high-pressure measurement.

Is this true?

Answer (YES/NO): NO